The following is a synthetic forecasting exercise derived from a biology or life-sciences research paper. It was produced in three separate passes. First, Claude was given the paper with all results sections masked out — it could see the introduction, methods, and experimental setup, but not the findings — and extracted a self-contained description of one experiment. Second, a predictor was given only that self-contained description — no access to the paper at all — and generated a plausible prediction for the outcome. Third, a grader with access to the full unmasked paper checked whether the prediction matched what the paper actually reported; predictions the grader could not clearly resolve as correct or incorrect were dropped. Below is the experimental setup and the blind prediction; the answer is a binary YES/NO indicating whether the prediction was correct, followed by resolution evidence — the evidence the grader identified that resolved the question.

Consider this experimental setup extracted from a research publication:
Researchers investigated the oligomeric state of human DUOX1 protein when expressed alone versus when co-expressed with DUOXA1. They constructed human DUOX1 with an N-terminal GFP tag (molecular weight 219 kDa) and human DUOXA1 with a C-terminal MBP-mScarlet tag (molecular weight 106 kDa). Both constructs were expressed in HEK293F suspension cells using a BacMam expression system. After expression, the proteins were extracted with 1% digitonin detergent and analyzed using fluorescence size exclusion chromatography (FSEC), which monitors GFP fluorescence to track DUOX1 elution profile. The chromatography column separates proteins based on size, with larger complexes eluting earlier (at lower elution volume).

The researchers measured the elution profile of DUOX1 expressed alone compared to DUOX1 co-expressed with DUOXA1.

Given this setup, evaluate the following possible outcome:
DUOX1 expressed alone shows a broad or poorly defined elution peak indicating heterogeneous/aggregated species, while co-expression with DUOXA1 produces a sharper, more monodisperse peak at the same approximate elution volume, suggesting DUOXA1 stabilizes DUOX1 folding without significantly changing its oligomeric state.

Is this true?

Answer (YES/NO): NO